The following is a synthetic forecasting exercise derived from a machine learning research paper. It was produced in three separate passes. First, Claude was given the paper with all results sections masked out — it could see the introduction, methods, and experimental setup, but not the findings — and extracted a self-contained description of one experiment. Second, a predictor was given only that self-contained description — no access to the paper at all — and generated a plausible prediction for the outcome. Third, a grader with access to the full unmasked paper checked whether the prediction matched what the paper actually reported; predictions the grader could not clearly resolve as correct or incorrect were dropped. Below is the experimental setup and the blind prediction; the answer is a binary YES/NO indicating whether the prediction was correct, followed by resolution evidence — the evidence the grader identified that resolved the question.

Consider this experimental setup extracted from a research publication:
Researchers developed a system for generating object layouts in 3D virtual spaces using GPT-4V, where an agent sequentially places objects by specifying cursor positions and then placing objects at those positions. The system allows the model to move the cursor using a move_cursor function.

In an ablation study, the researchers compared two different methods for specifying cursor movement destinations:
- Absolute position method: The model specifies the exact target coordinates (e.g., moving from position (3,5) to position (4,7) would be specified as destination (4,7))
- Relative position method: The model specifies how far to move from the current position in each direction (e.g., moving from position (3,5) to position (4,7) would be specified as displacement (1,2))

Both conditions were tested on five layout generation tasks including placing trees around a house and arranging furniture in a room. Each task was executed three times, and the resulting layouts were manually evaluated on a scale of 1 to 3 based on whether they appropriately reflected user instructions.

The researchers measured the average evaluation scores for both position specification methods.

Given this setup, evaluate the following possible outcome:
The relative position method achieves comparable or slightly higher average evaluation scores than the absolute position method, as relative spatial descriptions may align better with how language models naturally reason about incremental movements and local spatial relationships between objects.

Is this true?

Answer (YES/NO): NO